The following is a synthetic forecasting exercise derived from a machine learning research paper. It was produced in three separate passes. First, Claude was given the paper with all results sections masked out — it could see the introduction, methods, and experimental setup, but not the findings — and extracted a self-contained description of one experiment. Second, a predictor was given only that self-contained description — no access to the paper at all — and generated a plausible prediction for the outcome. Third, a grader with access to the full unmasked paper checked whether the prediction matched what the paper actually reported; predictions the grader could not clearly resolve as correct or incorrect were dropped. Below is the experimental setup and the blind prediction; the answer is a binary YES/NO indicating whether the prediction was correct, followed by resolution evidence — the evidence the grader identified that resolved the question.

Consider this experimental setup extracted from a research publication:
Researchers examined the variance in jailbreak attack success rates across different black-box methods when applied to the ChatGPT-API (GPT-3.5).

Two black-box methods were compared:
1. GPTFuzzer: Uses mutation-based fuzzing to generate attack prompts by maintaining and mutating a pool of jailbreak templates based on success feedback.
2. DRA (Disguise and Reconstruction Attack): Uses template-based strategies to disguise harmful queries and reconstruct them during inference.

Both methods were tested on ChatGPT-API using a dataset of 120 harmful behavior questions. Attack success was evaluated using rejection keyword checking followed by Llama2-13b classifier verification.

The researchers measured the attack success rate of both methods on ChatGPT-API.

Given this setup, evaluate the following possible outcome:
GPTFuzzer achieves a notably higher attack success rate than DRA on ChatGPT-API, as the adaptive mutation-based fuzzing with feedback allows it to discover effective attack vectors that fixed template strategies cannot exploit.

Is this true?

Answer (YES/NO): NO